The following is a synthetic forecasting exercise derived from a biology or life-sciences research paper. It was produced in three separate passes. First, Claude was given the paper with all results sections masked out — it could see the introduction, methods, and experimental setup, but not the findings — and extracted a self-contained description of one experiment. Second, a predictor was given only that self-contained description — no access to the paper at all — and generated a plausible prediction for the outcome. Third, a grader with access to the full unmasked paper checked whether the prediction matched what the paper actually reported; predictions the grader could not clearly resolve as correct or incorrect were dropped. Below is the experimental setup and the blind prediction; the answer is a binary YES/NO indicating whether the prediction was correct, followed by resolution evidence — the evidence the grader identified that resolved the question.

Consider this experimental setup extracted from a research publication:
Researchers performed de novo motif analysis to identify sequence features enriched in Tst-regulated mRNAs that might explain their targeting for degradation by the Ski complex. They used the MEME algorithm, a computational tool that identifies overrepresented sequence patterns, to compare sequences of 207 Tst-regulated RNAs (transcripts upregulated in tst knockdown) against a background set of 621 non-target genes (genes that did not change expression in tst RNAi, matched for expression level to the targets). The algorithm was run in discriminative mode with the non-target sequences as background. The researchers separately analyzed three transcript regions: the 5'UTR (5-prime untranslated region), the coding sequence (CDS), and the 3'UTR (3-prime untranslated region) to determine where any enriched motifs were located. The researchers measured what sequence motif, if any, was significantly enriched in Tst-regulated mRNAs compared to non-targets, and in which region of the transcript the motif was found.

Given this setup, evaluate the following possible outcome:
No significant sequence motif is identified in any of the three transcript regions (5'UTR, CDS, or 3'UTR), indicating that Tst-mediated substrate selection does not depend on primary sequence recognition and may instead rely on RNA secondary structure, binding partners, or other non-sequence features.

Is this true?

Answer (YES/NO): NO